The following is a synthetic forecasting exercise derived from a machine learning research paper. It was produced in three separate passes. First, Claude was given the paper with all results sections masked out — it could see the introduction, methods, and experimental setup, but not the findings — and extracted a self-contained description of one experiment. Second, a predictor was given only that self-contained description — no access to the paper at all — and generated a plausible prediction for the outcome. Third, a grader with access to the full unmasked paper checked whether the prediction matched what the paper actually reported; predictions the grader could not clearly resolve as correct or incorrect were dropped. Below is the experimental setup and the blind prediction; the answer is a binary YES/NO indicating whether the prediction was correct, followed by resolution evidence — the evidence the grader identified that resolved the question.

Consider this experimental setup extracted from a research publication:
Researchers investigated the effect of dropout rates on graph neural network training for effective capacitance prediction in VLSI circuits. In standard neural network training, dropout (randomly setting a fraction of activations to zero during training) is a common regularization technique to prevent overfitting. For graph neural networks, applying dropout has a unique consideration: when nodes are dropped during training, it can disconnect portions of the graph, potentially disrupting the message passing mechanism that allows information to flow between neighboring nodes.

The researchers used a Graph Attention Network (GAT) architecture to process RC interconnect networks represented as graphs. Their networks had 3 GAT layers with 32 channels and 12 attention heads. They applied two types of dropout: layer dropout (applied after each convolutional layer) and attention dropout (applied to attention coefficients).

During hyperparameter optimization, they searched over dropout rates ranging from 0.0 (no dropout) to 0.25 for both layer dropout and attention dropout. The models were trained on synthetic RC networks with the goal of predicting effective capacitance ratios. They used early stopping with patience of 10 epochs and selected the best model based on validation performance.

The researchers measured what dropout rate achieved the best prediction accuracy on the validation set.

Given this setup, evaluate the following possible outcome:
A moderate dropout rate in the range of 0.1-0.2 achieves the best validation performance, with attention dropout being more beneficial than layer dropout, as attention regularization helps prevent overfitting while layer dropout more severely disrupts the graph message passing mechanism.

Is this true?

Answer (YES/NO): NO